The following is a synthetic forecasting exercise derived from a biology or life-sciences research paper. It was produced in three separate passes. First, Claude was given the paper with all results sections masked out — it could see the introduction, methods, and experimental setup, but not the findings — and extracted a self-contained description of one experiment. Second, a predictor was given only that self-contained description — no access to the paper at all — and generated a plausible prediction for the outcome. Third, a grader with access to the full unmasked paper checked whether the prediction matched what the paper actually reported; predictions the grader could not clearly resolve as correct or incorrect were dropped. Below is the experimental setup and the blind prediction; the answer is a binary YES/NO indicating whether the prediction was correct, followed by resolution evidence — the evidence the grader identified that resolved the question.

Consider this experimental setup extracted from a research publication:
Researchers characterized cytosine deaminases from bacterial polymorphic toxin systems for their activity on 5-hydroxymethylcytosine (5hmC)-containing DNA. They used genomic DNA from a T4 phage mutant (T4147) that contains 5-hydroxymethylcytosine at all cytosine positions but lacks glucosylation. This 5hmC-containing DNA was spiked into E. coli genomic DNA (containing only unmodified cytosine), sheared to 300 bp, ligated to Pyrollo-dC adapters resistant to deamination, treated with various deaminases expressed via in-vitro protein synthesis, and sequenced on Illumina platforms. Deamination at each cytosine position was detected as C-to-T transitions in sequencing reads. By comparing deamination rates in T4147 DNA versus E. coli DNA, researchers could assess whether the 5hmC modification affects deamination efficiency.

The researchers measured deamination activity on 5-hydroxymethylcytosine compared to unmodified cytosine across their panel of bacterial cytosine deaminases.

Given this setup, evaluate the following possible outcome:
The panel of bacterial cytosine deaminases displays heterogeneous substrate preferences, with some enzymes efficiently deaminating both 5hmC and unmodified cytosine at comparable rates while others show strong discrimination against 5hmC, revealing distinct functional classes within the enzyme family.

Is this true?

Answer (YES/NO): YES